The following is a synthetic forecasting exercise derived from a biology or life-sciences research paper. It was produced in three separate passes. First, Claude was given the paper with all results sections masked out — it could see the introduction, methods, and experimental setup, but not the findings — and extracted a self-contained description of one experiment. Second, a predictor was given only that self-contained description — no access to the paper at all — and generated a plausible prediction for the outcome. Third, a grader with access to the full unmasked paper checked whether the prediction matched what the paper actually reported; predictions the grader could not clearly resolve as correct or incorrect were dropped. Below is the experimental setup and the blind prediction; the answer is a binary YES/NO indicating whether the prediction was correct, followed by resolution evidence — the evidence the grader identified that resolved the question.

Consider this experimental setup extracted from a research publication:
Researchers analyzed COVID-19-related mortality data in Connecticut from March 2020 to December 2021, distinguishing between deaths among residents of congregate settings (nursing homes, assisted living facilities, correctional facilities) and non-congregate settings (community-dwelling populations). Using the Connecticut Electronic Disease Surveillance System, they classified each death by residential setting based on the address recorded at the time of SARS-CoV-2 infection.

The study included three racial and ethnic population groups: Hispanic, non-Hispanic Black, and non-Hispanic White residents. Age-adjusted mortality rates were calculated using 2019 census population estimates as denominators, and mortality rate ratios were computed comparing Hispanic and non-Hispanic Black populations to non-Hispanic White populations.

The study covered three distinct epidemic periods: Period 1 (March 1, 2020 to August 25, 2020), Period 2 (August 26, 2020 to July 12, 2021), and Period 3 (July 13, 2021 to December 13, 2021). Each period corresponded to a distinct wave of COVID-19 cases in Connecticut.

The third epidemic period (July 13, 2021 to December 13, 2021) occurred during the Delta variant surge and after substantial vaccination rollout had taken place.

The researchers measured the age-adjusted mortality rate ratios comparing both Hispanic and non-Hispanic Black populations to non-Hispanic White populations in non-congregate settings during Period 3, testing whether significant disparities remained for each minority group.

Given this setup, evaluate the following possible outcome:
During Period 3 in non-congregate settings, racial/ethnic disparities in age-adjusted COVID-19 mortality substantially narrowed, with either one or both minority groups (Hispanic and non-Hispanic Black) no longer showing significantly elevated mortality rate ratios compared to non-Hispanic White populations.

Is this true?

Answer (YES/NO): YES